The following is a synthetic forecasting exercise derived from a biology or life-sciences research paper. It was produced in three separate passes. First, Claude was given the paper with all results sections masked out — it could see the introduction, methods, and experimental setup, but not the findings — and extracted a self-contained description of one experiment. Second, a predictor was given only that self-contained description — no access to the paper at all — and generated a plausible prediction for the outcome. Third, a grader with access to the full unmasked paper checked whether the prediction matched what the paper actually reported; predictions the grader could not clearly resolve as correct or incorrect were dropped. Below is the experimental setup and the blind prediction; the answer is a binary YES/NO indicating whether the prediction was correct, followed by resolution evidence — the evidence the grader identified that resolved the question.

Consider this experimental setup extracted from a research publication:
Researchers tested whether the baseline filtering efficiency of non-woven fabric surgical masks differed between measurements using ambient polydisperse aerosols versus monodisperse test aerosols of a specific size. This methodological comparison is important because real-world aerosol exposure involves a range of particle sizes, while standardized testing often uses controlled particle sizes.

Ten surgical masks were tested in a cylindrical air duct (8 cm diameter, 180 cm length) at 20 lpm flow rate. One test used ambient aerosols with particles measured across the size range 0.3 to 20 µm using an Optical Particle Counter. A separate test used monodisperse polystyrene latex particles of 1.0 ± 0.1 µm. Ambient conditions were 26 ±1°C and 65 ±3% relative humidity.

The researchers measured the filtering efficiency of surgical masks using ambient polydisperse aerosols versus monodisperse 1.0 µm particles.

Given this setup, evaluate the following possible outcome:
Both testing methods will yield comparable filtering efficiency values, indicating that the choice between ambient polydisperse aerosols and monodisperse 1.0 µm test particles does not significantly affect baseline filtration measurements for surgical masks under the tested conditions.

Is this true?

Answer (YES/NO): NO